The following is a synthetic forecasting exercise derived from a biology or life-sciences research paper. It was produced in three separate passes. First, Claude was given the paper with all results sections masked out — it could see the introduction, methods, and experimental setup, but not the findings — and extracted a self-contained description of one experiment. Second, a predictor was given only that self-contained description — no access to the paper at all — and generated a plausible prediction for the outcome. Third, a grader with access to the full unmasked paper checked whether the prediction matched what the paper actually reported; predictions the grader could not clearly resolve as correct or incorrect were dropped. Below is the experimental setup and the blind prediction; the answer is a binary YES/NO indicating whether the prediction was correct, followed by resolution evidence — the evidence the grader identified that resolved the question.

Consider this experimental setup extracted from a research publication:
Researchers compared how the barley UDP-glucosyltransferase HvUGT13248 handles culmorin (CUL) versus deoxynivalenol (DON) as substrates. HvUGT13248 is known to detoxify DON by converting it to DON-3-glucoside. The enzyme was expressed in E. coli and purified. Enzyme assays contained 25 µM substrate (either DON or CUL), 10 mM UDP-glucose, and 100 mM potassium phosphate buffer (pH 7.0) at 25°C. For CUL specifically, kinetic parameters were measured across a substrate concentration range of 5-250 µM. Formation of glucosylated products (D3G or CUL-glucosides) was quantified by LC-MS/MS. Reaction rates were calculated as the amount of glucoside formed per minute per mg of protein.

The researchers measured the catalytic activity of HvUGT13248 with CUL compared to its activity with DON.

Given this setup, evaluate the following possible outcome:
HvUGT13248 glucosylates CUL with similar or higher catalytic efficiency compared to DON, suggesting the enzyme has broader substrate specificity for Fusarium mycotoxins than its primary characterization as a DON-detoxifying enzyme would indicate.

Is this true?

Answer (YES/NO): YES